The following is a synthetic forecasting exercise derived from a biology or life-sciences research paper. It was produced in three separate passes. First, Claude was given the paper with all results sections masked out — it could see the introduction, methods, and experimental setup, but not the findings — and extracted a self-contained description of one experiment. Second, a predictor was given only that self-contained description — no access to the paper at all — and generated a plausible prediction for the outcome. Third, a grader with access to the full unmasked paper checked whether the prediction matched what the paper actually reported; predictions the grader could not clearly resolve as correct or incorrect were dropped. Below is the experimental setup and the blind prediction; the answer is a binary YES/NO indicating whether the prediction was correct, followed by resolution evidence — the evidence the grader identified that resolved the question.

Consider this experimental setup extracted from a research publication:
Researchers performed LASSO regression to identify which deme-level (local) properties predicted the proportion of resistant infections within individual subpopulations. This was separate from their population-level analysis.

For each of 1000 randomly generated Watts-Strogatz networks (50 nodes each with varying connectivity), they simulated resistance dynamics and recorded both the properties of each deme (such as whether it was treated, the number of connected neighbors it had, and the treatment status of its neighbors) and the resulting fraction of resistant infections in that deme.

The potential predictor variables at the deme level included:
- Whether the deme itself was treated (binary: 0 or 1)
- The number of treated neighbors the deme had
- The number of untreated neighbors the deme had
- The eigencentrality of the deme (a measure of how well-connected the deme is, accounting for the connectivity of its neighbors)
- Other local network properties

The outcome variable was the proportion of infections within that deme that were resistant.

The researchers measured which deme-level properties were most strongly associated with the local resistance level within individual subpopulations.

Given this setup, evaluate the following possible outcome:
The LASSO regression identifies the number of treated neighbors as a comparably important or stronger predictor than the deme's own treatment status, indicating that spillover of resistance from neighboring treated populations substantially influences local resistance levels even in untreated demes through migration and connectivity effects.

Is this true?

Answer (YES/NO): NO